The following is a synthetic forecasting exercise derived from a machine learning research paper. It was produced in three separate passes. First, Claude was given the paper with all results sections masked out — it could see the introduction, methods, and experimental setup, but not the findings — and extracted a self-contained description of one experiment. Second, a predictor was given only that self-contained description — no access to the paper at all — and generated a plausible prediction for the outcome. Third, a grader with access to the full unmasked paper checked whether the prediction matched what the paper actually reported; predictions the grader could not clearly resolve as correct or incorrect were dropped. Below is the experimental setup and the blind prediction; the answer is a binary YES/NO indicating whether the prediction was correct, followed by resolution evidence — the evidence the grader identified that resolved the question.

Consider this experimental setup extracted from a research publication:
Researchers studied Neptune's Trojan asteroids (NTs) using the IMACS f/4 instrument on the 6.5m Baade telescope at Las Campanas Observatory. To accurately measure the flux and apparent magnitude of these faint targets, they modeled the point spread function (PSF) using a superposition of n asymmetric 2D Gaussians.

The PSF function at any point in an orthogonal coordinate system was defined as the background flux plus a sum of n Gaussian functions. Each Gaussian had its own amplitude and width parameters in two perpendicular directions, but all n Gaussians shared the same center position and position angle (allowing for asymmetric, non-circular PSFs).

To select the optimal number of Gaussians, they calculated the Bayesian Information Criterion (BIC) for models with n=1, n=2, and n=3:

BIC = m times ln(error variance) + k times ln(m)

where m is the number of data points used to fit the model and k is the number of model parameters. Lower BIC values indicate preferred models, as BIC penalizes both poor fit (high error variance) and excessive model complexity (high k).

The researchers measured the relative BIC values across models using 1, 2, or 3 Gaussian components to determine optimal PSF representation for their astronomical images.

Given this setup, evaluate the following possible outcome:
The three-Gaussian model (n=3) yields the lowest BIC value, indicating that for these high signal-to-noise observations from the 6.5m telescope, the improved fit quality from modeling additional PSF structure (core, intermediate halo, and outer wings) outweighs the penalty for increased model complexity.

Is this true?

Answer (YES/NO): NO